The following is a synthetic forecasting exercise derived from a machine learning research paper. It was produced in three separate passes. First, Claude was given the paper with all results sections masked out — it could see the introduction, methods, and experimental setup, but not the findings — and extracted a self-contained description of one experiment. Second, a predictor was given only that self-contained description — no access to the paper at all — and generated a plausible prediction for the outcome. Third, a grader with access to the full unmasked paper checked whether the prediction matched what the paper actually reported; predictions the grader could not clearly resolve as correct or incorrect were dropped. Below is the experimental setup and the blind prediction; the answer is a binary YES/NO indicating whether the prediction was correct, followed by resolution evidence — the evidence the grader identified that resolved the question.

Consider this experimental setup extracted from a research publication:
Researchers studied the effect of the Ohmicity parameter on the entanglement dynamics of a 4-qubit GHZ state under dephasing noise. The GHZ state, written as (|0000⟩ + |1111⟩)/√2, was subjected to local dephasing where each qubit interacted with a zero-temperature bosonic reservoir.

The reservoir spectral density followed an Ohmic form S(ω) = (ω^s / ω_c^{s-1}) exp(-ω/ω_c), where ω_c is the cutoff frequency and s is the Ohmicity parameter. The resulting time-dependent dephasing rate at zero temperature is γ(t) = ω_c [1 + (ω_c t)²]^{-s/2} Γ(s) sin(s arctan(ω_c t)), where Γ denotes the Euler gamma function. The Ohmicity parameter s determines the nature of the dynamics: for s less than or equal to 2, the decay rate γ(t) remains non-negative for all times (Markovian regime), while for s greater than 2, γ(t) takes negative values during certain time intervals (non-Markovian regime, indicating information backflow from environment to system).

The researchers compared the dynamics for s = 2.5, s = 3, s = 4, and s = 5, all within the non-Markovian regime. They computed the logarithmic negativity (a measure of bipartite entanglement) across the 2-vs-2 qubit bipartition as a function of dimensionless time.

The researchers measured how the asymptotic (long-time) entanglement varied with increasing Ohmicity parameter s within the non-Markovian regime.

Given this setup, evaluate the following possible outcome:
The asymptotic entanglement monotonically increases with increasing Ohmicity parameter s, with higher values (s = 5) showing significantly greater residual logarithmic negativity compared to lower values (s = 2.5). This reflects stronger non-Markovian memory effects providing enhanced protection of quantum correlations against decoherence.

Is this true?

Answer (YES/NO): NO